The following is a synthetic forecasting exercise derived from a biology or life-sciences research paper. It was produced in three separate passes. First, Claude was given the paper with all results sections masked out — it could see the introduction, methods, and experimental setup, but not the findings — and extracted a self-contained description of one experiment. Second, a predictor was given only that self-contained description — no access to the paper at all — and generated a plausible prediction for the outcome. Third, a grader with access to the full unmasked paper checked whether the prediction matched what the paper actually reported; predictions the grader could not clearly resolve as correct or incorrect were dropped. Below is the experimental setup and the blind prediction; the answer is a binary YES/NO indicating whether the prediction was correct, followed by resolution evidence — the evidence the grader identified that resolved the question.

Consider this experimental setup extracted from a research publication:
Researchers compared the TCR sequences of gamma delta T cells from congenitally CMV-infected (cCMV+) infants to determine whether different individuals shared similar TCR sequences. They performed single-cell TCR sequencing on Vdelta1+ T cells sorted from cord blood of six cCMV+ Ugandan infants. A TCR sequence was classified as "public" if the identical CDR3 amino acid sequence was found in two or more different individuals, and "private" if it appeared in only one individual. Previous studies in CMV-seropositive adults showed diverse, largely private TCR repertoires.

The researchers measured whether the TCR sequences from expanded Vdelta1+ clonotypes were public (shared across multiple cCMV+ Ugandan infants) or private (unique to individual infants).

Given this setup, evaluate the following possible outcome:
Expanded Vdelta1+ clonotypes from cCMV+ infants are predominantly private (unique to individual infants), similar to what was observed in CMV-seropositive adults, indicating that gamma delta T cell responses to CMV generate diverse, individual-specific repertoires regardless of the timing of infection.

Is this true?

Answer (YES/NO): NO